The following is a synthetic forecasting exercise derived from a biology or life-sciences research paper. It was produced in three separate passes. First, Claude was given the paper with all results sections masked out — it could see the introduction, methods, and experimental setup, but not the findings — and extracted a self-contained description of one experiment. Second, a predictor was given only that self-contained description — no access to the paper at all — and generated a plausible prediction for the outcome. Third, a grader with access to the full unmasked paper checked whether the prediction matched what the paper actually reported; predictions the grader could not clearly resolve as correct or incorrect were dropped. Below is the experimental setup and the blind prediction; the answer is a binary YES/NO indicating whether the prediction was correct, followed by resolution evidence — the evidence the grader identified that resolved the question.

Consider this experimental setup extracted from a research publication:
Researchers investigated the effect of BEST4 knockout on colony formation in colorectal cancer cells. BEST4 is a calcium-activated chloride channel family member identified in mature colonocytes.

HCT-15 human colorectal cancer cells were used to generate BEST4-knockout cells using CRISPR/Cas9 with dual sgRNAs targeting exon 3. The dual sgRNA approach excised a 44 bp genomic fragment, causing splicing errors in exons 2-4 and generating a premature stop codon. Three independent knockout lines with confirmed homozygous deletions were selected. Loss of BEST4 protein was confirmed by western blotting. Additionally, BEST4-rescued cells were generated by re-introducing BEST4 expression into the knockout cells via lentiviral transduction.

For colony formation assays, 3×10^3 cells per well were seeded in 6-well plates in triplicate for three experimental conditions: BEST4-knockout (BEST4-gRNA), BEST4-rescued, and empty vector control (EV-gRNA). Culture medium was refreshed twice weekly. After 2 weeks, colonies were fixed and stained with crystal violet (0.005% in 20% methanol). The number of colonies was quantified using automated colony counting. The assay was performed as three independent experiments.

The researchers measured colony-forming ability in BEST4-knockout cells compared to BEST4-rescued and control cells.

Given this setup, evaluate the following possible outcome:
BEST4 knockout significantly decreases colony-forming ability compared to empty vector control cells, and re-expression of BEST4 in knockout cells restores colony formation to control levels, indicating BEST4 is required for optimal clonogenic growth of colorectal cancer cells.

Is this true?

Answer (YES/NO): NO